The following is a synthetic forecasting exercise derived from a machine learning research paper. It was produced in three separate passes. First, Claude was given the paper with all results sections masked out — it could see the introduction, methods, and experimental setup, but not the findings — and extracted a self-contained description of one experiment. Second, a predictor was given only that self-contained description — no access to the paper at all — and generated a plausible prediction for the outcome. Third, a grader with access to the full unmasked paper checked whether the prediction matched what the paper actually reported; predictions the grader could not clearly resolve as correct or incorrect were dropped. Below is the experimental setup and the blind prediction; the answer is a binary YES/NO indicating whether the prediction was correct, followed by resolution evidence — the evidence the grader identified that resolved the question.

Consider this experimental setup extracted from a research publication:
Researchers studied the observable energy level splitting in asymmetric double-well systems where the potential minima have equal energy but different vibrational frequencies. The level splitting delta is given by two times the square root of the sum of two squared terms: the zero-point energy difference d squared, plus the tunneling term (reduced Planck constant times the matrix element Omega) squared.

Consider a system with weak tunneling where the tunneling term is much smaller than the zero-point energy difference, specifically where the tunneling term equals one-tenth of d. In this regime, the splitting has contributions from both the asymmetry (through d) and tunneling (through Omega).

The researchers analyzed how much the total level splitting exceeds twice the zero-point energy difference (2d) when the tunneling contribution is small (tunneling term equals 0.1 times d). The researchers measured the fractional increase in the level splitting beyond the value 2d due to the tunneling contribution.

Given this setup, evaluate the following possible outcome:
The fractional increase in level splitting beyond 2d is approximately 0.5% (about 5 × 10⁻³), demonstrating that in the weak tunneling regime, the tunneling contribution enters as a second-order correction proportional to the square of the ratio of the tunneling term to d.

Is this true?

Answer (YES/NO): YES